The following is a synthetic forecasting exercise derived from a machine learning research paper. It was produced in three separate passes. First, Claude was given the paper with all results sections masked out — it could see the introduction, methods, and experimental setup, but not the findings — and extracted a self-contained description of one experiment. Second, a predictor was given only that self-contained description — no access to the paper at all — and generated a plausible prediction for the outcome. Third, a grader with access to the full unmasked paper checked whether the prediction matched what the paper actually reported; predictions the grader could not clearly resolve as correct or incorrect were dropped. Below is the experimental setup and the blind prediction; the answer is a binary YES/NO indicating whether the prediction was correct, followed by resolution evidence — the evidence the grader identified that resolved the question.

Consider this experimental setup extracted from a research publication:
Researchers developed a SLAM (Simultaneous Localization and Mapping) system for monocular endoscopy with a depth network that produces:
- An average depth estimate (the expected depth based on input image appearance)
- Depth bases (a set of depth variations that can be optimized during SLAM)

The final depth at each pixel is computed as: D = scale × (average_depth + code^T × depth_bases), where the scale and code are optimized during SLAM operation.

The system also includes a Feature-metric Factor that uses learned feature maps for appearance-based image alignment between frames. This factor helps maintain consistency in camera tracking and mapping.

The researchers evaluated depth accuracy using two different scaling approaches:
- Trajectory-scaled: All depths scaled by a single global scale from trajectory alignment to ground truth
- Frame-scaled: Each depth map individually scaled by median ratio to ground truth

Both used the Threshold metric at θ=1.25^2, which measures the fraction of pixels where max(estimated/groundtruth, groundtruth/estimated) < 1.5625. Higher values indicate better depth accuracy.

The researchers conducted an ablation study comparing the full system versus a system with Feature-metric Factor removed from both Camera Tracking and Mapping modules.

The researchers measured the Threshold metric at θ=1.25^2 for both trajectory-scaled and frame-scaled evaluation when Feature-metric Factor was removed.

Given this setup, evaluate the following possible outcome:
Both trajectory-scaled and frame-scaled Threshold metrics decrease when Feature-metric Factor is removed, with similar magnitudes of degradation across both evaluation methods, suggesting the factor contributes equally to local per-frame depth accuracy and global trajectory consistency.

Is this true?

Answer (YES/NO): NO